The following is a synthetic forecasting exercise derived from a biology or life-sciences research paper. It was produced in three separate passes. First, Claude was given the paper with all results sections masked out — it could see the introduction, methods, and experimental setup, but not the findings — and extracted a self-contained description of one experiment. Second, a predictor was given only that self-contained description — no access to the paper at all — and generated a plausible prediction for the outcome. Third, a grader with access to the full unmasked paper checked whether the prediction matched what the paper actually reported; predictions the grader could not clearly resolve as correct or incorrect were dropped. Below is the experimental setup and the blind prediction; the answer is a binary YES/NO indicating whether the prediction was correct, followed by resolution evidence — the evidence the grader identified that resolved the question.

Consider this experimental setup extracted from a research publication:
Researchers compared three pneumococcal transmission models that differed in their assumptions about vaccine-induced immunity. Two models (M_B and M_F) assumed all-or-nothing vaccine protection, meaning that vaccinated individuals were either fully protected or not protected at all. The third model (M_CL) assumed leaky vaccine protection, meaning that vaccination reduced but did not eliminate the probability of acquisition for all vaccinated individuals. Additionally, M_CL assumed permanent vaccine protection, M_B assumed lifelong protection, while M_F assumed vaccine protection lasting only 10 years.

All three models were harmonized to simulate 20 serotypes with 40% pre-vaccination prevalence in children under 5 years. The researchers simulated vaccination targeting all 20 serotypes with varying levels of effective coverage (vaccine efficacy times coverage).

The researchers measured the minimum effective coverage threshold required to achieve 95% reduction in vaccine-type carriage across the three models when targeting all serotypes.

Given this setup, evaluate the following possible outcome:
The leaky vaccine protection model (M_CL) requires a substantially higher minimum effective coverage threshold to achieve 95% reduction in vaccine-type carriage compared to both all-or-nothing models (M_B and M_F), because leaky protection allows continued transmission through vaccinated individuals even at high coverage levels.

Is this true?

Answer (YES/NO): NO